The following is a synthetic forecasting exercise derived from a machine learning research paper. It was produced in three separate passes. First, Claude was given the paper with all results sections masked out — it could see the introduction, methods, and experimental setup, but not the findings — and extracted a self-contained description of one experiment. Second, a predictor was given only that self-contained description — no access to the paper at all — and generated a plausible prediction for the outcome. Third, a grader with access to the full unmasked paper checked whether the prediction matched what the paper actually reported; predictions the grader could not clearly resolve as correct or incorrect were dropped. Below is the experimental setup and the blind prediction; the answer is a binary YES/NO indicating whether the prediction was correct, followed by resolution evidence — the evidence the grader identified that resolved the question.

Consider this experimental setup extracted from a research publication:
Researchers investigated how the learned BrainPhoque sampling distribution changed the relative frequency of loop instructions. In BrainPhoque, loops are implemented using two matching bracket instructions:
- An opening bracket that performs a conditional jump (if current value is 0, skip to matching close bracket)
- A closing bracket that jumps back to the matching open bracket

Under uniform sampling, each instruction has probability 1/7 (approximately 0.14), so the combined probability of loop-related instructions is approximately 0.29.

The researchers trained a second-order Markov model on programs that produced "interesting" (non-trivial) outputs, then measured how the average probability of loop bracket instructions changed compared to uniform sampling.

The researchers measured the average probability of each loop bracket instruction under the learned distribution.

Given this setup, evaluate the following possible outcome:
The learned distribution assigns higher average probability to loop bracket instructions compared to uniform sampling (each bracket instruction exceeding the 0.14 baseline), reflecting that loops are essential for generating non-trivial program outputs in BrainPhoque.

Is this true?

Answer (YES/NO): NO